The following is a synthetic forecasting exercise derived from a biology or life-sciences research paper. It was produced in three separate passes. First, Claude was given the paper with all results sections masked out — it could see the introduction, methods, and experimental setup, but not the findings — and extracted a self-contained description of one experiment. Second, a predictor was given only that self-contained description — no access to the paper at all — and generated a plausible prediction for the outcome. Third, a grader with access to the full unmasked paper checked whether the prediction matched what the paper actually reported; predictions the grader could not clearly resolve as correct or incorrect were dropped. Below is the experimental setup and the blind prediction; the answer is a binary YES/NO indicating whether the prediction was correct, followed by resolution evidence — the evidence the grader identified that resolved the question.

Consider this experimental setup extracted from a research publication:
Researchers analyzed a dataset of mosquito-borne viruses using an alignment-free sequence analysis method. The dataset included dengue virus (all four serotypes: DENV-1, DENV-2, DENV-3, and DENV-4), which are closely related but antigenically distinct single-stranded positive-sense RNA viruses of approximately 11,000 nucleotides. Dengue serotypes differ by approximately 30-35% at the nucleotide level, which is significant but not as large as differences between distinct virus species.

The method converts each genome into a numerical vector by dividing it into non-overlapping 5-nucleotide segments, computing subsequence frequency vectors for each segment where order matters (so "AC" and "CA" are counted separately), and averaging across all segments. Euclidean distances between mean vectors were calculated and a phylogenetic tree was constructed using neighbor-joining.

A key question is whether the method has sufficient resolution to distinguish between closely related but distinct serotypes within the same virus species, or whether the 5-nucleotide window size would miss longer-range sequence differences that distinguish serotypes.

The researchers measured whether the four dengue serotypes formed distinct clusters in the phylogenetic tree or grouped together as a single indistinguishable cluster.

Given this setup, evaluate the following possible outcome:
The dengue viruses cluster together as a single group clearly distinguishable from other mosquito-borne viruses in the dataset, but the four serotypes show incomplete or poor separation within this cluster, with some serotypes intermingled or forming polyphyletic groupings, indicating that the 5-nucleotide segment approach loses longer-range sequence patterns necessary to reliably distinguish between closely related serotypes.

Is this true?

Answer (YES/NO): NO